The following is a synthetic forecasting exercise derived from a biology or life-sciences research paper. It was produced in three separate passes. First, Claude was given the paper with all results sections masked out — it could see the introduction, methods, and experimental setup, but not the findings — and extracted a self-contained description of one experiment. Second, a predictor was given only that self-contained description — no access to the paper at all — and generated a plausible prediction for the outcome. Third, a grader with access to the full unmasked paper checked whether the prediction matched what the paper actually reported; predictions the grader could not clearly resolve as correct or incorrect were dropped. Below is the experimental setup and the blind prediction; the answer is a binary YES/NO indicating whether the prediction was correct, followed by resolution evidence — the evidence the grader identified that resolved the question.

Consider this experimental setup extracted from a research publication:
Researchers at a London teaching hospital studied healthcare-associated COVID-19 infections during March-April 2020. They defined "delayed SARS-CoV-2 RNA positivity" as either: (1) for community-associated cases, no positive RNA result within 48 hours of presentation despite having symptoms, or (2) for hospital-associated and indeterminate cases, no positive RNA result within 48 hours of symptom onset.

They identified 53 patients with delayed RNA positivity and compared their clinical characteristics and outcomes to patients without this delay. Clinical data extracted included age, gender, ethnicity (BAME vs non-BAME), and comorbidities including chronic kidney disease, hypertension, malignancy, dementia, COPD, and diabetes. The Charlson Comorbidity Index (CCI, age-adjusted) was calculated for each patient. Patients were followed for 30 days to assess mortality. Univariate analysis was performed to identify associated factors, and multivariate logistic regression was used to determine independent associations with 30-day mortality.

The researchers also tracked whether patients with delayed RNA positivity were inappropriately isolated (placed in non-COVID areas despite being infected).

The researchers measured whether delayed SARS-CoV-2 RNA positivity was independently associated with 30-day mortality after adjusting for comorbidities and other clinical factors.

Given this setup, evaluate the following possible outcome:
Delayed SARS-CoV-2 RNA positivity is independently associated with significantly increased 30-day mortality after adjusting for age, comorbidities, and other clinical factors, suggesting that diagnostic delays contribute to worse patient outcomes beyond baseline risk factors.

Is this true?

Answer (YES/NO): YES